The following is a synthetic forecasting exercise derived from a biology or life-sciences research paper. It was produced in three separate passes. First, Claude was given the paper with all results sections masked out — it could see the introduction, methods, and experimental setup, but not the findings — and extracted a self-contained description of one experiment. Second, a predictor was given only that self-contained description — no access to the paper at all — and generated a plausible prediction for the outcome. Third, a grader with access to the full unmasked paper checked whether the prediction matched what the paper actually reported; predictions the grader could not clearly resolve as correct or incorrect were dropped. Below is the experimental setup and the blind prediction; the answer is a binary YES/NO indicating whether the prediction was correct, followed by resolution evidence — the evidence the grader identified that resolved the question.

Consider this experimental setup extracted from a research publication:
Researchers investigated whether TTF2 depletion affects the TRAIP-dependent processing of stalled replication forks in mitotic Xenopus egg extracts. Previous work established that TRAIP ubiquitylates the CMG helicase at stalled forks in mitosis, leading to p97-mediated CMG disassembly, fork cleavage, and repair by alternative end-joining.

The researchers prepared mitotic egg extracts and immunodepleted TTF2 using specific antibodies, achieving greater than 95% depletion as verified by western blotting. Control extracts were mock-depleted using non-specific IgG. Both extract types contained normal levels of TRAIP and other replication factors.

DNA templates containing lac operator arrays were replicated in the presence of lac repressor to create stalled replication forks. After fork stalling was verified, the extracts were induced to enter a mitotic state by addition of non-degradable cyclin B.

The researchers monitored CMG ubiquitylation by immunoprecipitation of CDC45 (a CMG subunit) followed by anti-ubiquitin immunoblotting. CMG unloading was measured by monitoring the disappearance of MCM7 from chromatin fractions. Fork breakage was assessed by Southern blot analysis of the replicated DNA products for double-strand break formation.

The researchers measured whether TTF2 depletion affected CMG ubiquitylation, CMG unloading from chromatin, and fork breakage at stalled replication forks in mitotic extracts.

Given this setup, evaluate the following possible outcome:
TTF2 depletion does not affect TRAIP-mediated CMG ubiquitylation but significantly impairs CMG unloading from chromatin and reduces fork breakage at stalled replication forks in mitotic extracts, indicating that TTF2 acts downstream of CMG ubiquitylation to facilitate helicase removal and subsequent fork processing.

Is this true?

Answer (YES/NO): NO